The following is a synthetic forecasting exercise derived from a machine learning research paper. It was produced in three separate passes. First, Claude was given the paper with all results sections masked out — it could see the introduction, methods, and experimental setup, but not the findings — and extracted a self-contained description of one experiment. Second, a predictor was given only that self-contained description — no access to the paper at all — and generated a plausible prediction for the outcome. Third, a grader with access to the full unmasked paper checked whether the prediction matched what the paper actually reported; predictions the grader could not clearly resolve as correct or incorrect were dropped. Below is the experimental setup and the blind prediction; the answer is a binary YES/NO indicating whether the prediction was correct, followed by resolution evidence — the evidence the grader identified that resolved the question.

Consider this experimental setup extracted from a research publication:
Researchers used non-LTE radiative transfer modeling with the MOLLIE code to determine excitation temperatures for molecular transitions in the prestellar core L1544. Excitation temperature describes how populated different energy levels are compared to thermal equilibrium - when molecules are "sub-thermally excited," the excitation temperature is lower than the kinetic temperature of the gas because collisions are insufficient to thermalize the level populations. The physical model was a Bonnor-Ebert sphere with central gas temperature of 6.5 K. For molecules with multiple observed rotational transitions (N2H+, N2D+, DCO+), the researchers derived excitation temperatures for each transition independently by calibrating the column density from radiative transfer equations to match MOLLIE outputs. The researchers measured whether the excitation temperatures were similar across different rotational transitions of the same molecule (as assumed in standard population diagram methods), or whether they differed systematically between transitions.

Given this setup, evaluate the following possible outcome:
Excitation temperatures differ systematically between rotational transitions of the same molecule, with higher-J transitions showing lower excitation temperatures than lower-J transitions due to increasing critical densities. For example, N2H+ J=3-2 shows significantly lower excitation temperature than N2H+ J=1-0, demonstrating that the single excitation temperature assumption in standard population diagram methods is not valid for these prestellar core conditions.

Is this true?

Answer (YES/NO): YES